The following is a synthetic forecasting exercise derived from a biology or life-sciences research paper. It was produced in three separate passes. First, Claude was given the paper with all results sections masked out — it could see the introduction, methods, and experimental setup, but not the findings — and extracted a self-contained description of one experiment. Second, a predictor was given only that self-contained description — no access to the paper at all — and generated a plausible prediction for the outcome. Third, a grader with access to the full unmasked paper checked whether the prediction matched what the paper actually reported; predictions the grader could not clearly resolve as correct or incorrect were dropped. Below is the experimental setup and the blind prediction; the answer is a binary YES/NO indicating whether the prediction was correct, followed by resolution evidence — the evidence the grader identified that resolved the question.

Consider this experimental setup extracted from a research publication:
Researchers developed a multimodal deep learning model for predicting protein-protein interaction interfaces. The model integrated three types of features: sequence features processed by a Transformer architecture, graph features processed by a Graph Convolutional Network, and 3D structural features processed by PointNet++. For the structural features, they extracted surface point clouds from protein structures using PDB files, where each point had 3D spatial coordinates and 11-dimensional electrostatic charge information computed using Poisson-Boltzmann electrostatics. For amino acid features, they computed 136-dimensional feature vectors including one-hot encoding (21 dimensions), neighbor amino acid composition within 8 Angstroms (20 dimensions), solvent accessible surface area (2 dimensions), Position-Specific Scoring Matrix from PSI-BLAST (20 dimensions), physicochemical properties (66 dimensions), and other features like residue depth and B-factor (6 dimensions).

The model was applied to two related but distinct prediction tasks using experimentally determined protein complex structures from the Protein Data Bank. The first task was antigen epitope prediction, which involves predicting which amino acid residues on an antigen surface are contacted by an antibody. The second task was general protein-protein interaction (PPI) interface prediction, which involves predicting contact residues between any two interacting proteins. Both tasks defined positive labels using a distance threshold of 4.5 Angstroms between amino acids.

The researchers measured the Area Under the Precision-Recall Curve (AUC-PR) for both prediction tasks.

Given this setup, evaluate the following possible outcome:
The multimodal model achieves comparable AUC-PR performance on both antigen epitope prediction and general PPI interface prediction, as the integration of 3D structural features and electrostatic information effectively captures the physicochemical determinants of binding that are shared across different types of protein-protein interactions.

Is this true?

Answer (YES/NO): NO